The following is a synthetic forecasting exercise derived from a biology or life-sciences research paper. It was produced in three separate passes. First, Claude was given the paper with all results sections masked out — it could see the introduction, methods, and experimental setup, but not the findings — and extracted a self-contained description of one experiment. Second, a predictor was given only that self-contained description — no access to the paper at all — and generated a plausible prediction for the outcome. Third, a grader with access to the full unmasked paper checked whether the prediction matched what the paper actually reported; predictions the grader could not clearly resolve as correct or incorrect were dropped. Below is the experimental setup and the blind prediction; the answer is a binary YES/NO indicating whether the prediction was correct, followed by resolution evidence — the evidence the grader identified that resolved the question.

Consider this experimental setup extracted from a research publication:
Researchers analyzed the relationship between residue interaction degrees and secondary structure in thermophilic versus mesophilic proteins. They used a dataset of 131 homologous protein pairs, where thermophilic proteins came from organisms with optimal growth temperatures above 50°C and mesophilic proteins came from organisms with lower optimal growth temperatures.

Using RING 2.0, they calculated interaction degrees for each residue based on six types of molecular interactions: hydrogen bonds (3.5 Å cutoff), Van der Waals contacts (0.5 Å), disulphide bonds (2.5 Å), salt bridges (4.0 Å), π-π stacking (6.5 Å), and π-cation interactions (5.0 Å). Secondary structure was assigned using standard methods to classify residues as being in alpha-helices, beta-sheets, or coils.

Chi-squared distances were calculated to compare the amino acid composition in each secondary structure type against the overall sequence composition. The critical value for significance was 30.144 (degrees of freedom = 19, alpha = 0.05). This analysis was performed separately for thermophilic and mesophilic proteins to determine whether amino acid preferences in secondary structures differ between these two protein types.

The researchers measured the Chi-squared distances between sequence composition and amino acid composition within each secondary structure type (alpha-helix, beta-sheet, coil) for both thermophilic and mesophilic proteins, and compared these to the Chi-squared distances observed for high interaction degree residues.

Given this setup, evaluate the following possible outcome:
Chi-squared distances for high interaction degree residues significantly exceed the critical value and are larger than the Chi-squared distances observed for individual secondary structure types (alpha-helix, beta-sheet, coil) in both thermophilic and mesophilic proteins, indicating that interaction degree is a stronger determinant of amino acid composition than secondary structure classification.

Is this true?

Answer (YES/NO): YES